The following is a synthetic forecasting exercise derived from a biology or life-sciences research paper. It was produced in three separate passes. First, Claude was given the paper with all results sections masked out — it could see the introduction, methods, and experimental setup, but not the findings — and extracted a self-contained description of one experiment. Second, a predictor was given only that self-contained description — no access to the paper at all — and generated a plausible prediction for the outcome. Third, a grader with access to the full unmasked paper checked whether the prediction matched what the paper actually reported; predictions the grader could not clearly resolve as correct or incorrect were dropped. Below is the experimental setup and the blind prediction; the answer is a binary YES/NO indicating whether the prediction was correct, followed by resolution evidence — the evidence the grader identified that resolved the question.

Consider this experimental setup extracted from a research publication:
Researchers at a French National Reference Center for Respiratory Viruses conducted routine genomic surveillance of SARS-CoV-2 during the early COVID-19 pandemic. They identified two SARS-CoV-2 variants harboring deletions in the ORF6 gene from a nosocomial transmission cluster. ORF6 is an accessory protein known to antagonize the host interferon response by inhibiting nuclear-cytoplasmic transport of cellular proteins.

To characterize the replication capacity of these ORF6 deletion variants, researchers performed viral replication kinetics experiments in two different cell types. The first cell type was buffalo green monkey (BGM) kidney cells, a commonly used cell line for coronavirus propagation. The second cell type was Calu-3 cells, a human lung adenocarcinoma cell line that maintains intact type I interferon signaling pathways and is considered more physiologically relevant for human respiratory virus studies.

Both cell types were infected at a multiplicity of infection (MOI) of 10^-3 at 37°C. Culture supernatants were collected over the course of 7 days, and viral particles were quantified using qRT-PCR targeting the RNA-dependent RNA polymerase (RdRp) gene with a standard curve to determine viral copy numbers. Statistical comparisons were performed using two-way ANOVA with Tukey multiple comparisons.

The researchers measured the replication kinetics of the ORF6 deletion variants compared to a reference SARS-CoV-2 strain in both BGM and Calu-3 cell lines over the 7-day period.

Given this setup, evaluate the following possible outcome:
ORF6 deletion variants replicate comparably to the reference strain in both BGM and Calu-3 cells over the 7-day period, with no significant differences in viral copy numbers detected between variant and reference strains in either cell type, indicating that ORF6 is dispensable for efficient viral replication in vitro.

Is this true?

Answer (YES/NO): YES